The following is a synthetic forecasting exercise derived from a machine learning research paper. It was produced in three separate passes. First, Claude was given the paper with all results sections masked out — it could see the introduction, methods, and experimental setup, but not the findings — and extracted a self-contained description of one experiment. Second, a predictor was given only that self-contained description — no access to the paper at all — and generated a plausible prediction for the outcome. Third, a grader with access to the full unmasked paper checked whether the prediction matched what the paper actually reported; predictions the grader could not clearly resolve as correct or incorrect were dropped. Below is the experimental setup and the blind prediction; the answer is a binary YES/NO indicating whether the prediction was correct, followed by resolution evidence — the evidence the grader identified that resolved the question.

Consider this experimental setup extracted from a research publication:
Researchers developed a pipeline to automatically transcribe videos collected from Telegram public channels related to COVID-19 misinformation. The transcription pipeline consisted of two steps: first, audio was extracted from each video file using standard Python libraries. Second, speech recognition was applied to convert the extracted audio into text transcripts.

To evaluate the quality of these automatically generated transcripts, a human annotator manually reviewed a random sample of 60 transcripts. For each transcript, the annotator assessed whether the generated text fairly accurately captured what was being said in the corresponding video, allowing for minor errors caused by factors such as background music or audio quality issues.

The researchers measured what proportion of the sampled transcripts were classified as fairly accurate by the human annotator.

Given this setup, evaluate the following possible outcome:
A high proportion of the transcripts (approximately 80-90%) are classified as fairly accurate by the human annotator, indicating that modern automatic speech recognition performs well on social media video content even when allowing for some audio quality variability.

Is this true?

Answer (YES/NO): NO